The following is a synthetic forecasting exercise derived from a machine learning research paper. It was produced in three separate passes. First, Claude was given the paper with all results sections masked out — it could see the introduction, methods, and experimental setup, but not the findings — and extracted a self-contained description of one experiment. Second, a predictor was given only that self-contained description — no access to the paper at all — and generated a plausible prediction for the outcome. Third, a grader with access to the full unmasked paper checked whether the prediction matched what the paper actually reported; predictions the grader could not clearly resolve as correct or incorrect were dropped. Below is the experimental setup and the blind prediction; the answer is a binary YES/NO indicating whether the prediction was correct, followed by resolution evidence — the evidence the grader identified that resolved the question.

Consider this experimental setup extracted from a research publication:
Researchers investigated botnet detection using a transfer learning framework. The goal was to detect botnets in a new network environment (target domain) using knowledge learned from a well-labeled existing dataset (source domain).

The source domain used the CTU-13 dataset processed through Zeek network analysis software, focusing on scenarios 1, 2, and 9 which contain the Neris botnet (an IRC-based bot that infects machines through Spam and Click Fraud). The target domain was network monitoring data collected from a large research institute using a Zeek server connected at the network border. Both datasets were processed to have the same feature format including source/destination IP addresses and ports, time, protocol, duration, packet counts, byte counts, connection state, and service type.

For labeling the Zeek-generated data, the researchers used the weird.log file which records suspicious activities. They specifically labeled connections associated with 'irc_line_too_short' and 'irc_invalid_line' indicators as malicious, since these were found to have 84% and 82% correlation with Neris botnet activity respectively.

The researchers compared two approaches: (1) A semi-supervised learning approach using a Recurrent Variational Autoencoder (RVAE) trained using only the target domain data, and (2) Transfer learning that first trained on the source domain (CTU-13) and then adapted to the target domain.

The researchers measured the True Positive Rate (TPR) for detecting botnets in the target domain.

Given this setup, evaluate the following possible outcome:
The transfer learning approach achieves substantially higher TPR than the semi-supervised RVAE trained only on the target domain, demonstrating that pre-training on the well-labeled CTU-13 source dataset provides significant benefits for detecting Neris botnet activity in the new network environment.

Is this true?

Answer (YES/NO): YES